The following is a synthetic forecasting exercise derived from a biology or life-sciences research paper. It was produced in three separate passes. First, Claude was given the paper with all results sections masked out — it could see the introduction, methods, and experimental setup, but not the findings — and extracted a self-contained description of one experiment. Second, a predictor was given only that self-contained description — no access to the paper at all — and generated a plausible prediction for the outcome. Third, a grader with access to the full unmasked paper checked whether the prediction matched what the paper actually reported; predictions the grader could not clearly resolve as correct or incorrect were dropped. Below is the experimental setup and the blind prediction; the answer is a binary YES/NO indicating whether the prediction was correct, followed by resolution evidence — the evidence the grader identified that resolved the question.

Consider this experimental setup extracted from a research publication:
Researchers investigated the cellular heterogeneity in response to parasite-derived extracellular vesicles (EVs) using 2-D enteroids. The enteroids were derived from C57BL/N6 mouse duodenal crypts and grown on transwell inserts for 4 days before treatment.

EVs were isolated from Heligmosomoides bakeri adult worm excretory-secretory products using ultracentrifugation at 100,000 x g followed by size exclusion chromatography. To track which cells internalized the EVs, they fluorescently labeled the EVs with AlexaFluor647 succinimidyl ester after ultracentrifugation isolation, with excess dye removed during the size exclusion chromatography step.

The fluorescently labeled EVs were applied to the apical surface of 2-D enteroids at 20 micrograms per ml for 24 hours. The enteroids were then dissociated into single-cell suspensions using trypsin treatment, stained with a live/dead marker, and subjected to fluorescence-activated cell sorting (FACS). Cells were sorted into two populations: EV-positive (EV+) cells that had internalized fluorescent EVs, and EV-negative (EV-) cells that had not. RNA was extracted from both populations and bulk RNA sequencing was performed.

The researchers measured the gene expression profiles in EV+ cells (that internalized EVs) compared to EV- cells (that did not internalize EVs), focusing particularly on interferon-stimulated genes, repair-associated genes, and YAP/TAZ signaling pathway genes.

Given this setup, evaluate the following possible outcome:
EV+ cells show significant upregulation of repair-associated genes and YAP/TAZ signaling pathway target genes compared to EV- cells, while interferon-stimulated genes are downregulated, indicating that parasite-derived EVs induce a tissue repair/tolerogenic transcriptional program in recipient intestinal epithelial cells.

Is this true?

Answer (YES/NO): NO